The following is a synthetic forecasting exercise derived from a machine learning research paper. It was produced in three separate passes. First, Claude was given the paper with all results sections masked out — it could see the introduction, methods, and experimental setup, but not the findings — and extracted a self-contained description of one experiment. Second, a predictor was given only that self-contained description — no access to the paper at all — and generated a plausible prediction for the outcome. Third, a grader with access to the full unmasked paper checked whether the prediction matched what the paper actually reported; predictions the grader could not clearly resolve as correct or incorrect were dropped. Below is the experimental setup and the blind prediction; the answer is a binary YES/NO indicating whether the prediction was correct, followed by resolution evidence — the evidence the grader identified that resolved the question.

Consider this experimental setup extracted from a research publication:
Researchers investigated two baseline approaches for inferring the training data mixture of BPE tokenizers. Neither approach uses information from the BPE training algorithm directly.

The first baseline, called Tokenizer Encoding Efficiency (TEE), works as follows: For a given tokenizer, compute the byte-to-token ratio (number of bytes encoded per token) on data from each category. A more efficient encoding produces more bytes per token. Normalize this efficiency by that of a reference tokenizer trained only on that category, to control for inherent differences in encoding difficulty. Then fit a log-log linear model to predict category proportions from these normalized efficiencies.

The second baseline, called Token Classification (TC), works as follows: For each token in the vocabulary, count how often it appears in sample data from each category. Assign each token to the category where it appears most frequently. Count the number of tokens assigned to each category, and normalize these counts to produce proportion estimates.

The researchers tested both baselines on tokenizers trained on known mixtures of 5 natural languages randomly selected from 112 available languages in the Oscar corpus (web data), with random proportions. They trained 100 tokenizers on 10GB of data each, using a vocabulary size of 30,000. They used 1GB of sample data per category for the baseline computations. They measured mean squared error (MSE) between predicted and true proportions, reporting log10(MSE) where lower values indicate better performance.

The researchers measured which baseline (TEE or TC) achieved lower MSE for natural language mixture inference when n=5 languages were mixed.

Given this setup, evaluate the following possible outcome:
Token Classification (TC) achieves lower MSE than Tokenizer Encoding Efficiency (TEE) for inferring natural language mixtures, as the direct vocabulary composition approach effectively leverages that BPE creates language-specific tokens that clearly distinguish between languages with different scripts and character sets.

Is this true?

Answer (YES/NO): YES